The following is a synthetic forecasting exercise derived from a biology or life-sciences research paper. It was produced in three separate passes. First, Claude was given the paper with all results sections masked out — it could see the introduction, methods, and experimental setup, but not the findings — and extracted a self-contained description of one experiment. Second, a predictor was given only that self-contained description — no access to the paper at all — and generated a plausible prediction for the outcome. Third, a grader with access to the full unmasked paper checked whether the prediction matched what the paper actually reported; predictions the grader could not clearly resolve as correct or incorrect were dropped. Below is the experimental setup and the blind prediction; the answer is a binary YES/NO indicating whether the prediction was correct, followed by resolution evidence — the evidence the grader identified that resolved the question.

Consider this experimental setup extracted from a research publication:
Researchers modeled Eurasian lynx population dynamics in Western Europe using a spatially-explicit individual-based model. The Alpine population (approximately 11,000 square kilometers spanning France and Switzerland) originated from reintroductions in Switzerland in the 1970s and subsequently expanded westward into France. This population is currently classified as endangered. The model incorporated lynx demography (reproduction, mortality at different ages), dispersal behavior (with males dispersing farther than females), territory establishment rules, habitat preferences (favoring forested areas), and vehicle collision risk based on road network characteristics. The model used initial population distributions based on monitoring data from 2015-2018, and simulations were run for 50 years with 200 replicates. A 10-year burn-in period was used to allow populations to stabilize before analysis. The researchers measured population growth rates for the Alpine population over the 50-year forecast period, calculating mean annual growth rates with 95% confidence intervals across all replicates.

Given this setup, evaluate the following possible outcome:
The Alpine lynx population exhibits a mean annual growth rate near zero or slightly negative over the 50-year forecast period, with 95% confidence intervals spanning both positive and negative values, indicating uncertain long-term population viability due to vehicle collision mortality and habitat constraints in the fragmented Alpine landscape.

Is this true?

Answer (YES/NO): NO